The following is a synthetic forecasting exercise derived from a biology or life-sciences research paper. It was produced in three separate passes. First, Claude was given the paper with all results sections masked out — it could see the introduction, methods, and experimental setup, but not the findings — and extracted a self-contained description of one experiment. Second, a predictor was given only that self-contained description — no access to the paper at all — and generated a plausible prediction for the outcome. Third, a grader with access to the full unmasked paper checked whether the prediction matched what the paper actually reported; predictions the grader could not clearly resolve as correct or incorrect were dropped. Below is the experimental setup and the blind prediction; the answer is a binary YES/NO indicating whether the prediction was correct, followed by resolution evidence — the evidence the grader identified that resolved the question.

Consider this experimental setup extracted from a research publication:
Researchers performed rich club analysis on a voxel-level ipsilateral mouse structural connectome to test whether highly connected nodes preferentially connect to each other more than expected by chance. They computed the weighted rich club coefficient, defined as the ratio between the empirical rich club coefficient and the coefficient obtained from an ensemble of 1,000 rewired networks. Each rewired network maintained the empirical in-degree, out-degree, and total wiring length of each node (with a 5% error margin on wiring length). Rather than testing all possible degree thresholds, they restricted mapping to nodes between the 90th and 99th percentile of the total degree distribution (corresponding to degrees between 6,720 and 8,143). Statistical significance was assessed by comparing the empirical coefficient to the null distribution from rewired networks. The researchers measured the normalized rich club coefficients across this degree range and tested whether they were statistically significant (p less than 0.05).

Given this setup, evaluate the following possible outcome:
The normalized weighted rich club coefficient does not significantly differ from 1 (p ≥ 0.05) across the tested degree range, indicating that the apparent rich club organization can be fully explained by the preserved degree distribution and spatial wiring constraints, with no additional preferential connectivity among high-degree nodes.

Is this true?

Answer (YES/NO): NO